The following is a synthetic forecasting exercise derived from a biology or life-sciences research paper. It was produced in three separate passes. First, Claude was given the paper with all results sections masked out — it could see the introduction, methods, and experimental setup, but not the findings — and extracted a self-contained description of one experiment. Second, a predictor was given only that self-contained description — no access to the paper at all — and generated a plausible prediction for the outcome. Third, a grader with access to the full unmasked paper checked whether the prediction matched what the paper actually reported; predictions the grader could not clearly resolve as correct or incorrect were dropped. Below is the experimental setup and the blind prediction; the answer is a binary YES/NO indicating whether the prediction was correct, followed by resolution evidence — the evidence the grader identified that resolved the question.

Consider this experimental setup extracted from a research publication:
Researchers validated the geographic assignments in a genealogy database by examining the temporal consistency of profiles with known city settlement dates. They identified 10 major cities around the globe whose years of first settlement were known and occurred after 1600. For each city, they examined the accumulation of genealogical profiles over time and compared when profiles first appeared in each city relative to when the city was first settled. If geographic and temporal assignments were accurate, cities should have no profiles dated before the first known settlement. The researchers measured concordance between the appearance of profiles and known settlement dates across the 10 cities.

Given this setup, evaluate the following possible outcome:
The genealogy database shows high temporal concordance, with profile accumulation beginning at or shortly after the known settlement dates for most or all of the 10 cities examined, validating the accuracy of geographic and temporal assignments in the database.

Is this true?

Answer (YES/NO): YES